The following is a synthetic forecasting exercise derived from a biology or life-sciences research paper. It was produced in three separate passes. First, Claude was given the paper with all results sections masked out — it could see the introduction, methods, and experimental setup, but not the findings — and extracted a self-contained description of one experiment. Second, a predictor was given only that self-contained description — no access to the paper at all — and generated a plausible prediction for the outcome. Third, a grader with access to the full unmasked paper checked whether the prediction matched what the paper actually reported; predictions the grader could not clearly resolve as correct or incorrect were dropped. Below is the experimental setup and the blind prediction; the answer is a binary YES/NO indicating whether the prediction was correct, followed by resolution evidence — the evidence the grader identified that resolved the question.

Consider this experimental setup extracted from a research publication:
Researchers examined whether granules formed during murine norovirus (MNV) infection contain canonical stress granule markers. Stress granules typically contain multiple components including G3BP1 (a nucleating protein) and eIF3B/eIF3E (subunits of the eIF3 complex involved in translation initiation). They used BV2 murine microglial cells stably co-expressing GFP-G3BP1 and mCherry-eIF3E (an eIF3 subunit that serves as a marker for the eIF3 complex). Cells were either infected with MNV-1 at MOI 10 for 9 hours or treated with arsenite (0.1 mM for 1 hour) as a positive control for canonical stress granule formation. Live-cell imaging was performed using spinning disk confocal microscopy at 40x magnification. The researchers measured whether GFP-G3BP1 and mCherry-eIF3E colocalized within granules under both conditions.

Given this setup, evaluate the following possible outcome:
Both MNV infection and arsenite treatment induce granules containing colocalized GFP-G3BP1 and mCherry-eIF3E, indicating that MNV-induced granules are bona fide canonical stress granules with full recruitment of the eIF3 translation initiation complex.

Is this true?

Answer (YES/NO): NO